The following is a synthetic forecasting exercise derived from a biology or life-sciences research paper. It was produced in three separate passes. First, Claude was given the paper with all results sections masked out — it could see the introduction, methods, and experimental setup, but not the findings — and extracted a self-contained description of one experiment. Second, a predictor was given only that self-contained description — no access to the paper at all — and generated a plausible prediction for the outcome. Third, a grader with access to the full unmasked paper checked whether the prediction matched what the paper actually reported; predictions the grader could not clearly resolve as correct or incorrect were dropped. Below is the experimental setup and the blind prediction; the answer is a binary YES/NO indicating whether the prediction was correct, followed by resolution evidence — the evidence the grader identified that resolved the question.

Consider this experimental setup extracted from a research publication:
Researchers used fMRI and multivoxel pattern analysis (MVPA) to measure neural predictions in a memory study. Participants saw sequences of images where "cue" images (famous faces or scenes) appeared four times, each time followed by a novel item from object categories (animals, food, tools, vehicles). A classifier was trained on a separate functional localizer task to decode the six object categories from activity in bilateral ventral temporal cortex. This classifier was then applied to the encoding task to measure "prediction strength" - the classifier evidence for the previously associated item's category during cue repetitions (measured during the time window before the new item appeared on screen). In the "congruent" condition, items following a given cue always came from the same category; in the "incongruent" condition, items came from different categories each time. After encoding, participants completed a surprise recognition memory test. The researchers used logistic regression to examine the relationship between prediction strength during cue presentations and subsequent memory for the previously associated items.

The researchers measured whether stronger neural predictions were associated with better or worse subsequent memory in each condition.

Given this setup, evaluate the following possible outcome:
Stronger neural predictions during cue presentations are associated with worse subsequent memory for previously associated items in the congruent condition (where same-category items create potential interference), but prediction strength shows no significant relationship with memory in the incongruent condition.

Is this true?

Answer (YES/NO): NO